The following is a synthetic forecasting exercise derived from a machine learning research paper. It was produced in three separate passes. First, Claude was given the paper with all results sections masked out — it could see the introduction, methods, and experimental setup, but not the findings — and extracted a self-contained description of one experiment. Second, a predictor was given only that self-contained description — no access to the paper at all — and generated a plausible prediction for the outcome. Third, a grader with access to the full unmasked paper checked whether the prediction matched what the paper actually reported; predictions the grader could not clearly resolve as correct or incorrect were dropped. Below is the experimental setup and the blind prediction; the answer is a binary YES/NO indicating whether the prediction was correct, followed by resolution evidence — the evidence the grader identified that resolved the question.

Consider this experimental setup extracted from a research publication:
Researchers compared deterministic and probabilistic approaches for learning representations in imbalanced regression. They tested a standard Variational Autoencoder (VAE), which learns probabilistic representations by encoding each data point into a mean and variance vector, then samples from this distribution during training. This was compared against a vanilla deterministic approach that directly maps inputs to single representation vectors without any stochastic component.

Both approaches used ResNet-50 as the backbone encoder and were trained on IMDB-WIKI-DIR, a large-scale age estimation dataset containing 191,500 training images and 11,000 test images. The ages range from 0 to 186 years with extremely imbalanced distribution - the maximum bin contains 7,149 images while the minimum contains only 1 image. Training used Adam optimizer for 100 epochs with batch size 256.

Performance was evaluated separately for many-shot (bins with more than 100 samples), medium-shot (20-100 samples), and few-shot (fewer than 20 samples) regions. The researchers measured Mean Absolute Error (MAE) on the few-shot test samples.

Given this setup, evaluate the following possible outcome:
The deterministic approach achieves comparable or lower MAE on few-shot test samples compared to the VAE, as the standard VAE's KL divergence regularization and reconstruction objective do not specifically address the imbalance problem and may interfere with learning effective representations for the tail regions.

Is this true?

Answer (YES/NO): YES